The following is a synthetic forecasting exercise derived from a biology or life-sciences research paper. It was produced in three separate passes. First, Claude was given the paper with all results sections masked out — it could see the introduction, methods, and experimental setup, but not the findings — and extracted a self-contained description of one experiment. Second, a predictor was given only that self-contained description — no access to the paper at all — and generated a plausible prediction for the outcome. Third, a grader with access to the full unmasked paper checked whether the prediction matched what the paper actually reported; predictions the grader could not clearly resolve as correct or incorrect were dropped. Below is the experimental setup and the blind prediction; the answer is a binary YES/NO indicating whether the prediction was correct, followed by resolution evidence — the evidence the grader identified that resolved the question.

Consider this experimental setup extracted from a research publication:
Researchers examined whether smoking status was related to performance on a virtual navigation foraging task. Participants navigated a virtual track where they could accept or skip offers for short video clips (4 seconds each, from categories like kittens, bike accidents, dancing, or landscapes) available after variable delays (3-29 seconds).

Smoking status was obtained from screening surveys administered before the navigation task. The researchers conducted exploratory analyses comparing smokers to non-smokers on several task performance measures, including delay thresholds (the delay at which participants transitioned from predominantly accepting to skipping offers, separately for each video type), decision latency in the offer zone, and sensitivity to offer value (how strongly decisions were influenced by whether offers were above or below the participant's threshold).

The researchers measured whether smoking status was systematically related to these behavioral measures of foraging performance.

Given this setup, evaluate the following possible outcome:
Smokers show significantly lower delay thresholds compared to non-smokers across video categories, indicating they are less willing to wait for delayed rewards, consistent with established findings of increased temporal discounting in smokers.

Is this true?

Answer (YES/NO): NO